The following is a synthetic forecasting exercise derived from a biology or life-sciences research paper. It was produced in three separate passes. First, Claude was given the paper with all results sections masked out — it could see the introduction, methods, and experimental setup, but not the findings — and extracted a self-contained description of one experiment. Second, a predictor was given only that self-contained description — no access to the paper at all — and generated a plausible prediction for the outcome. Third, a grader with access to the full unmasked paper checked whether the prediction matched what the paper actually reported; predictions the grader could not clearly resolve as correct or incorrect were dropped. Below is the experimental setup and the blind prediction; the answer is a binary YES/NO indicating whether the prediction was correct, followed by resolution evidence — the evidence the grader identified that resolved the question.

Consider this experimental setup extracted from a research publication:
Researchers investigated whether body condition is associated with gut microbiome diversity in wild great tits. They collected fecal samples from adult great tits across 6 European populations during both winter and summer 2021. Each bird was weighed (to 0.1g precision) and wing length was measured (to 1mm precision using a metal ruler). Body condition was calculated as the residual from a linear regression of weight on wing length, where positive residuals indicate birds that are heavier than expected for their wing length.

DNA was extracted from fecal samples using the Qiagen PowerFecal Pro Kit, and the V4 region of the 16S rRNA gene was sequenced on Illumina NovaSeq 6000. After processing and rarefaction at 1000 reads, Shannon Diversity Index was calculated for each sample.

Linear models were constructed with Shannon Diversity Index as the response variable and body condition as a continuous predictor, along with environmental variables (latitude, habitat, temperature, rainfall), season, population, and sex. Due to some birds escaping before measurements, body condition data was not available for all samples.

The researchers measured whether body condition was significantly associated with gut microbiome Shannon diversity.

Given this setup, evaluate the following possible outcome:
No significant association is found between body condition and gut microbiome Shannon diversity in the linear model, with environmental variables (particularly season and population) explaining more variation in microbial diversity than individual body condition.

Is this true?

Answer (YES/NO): NO